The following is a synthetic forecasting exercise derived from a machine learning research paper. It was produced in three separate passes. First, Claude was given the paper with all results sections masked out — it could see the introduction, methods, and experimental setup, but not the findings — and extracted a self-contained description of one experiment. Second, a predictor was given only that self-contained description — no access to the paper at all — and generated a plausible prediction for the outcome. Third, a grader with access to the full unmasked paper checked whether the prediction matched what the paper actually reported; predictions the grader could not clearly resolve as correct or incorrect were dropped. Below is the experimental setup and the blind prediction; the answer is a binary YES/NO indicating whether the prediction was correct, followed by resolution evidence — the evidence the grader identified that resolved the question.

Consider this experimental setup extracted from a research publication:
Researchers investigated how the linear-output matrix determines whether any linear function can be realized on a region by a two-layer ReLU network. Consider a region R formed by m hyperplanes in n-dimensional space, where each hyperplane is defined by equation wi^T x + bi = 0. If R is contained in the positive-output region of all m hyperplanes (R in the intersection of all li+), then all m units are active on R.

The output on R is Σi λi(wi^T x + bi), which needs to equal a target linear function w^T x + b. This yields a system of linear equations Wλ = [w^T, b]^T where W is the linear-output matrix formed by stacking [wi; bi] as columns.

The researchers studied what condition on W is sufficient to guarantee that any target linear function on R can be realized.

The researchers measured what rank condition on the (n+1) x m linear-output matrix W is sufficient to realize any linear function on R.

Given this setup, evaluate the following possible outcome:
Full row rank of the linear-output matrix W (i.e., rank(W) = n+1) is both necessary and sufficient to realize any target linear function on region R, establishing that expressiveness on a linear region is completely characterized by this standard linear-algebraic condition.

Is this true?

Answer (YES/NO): NO